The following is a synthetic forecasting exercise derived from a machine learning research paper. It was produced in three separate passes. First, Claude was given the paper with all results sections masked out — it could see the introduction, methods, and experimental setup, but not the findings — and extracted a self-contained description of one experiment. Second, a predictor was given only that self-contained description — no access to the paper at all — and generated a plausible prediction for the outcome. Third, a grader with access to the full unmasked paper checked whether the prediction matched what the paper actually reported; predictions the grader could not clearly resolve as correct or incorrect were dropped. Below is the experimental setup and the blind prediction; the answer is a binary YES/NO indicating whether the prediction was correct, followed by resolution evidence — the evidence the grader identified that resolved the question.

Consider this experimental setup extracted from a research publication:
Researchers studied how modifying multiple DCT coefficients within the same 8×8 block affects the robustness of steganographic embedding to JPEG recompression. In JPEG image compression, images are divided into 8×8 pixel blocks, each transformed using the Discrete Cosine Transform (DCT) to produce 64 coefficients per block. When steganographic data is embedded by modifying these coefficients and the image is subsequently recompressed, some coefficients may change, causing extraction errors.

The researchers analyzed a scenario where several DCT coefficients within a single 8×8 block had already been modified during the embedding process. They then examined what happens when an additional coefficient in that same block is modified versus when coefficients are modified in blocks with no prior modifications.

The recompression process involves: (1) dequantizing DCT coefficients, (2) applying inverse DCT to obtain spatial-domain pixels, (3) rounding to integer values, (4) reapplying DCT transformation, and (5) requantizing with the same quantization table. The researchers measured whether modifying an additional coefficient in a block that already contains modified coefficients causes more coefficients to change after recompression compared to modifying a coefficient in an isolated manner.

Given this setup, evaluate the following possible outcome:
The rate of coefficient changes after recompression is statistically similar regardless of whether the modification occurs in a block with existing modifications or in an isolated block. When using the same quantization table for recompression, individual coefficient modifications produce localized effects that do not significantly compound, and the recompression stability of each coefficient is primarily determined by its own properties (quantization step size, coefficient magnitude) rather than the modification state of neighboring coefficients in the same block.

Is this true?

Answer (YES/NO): NO